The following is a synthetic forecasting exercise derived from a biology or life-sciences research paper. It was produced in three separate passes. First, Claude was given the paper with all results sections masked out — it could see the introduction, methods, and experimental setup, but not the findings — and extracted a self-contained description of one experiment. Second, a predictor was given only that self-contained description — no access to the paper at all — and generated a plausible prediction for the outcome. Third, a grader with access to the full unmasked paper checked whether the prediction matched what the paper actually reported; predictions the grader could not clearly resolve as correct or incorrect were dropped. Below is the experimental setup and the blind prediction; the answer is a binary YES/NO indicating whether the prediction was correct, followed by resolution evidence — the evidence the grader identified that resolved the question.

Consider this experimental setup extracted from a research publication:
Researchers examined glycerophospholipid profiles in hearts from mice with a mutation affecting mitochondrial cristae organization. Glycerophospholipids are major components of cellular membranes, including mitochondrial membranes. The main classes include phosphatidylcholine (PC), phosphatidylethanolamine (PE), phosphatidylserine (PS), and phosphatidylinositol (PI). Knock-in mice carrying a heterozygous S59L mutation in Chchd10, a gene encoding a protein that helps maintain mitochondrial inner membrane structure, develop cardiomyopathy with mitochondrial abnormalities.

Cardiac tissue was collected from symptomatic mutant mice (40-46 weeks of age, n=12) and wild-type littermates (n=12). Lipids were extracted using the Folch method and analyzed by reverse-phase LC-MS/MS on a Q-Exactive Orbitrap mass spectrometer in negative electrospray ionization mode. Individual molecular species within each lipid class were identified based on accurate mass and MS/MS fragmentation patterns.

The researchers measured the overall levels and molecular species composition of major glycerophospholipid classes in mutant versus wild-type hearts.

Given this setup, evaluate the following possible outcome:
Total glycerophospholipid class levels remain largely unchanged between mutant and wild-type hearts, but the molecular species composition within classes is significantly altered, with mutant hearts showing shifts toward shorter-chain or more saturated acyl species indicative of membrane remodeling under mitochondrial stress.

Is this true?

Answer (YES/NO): NO